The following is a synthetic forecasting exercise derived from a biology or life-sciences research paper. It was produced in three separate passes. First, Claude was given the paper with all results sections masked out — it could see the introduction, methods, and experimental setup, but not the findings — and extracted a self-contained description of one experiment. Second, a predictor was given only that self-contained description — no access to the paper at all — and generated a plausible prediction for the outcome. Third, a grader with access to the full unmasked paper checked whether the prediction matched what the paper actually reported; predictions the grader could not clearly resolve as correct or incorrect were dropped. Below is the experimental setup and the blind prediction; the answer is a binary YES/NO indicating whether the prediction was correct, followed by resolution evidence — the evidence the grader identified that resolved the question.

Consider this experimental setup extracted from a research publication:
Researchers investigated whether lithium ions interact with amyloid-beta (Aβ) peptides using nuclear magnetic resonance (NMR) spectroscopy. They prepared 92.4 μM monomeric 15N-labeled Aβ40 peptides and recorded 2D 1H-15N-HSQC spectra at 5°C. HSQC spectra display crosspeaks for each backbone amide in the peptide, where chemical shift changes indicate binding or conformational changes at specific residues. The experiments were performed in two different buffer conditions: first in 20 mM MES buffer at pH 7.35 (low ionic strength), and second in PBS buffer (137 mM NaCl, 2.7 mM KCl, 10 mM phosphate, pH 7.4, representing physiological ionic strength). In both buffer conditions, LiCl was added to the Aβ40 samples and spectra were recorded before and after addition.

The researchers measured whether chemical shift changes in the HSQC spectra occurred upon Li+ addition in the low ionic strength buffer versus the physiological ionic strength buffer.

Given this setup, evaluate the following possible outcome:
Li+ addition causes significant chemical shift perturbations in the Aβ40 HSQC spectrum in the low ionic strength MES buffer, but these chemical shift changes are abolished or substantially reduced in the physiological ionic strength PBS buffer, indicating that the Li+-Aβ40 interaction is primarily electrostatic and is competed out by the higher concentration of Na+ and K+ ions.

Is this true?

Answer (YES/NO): NO